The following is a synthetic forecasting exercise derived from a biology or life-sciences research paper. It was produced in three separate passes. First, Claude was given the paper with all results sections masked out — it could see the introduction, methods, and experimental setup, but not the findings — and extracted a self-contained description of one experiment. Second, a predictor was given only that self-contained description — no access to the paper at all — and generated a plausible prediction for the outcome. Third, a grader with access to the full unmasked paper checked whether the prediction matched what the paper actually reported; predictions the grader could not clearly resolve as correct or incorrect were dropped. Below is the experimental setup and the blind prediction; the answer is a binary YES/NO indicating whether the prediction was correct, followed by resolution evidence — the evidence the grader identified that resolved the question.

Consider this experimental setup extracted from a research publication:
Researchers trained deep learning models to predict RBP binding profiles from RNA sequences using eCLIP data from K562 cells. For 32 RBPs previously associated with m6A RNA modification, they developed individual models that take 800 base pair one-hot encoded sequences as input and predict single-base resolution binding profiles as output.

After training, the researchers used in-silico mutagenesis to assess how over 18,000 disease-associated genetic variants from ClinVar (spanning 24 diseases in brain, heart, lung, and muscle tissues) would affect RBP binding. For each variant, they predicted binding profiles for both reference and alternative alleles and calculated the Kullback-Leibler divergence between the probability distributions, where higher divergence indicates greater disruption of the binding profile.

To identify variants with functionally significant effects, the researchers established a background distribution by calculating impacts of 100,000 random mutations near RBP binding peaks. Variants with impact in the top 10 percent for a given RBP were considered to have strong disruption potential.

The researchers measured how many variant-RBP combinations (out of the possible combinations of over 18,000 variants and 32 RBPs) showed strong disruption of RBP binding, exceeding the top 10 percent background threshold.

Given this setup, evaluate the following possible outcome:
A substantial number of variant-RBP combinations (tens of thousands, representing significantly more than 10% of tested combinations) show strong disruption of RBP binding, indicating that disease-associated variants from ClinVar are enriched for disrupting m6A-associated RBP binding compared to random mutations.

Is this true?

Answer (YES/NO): NO